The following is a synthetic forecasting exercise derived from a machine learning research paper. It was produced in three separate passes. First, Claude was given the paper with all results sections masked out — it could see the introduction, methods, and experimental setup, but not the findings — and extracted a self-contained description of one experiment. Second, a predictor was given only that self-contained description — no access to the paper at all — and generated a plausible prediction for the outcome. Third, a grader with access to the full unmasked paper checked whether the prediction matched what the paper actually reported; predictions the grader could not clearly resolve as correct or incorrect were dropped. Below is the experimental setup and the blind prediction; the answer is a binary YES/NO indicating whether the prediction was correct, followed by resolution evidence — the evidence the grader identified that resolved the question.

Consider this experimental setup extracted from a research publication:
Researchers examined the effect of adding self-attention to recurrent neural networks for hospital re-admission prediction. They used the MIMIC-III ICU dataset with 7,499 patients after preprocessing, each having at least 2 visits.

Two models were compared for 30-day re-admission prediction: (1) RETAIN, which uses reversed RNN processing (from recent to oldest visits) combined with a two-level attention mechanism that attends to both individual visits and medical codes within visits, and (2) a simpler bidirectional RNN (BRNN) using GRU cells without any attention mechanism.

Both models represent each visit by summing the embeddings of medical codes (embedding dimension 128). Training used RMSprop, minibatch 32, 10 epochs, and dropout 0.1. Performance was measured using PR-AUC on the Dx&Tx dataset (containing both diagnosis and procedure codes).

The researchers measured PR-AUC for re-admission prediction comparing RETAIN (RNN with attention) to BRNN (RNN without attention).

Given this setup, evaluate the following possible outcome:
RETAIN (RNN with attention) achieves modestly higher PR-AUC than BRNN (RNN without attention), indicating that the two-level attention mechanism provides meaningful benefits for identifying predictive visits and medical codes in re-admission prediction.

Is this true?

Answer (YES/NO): NO